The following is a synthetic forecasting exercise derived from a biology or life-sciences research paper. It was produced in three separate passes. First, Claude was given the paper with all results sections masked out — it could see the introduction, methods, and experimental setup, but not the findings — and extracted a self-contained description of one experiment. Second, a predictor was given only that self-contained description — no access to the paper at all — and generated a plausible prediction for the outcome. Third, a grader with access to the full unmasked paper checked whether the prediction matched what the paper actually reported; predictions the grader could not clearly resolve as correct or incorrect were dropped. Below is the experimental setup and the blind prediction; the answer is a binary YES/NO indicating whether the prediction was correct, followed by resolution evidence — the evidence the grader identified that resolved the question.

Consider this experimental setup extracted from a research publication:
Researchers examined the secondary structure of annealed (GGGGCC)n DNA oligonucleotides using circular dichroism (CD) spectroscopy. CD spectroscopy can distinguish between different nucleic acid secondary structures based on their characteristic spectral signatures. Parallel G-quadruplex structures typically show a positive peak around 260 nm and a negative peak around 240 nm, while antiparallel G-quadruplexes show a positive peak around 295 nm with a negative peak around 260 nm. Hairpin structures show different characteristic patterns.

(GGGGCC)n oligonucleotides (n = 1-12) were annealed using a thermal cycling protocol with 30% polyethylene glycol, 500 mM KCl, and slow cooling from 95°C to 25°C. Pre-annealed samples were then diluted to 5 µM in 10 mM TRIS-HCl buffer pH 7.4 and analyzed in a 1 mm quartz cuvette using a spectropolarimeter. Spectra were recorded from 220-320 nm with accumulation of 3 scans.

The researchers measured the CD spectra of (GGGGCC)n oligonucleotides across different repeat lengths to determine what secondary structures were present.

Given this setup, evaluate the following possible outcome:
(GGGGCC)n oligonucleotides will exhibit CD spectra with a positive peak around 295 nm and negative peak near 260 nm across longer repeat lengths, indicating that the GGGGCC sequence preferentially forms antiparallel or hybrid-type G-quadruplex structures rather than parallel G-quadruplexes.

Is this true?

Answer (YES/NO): NO